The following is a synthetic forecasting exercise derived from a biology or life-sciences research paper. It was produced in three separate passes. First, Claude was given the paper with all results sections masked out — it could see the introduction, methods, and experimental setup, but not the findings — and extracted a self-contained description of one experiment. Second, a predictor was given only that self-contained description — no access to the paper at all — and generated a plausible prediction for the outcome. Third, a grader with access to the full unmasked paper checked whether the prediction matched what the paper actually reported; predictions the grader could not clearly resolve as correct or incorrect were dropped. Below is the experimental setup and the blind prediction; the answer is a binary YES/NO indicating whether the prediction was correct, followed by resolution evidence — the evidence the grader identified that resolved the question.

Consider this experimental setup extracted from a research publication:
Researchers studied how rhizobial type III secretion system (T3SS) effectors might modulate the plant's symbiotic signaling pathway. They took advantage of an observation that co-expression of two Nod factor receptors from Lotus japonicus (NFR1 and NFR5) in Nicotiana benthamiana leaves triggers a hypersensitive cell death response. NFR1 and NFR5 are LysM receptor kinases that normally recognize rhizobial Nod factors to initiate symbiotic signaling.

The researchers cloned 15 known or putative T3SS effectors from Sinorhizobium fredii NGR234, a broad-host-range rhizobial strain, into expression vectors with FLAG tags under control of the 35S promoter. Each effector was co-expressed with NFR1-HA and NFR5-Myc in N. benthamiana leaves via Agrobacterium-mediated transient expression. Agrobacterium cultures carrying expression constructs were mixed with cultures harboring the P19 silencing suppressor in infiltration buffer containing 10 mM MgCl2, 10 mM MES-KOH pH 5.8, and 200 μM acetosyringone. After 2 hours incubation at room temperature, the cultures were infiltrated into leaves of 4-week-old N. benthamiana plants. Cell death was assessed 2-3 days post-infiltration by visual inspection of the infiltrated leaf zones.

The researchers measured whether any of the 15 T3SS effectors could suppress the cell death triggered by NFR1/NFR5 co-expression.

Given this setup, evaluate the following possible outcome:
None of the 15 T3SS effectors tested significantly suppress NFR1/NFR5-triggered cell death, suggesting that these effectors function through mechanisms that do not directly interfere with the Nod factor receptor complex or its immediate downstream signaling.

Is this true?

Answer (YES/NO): NO